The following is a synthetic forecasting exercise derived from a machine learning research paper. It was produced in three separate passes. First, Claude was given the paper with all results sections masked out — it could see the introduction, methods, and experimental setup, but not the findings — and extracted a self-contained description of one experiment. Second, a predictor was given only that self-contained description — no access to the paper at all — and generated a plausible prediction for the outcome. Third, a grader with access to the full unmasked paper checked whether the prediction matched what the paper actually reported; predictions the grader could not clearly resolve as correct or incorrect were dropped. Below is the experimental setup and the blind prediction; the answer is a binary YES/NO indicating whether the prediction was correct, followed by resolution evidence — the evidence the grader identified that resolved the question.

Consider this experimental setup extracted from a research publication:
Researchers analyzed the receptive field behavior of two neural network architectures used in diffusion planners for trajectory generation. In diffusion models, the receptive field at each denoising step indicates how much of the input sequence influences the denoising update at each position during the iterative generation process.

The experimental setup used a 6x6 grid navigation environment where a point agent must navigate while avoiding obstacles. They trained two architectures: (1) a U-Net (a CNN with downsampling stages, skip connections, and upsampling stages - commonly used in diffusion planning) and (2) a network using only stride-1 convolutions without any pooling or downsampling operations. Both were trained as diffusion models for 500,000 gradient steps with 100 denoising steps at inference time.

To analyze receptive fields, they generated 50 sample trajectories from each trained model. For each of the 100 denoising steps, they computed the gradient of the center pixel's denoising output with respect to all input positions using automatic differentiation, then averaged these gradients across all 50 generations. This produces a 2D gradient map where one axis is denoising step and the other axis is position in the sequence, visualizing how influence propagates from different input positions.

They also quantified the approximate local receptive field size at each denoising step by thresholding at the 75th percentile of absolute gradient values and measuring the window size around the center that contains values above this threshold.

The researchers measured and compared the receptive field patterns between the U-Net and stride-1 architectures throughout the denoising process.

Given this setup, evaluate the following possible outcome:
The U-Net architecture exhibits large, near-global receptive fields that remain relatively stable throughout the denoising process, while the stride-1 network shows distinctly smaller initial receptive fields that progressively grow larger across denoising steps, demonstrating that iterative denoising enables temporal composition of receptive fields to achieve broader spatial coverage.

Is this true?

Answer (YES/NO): NO